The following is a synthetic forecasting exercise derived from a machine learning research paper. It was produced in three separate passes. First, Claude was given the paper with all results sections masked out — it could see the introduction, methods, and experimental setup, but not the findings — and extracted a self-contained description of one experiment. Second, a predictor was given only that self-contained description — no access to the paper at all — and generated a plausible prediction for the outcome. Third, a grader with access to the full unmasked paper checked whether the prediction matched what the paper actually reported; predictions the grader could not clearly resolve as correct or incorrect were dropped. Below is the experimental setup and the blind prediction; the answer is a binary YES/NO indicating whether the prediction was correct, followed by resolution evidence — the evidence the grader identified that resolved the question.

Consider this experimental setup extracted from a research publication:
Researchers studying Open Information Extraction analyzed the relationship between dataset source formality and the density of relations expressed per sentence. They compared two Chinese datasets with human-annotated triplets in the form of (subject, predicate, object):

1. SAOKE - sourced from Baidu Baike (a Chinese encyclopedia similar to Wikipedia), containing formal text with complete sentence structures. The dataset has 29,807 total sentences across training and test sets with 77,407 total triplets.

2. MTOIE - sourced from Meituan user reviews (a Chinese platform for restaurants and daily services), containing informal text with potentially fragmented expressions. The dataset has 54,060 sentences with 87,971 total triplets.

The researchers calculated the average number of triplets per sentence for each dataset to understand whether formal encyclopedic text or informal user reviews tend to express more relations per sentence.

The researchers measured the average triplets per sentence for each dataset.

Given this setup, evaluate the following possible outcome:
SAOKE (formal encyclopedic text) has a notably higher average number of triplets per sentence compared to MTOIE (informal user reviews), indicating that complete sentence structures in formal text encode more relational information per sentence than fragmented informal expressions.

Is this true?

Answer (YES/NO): YES